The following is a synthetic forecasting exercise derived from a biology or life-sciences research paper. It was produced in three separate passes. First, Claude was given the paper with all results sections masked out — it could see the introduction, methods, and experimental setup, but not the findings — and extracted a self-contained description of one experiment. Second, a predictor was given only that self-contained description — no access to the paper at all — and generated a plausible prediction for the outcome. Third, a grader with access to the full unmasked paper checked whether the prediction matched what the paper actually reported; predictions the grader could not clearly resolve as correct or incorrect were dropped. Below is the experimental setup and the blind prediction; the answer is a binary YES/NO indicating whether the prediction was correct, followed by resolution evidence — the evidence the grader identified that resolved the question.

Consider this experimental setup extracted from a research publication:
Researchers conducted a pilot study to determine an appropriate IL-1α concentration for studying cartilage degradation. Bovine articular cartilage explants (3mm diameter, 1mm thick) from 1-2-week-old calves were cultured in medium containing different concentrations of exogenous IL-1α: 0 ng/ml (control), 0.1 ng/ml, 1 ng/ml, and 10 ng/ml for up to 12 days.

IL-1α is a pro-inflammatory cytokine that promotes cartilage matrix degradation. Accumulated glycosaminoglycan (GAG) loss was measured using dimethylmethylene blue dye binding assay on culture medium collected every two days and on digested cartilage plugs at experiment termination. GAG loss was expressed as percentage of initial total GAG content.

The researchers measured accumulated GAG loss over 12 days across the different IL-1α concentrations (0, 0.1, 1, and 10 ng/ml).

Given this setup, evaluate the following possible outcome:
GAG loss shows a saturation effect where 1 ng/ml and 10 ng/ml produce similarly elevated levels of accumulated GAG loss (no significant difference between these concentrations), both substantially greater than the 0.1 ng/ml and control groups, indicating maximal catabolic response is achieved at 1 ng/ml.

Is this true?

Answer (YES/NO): NO